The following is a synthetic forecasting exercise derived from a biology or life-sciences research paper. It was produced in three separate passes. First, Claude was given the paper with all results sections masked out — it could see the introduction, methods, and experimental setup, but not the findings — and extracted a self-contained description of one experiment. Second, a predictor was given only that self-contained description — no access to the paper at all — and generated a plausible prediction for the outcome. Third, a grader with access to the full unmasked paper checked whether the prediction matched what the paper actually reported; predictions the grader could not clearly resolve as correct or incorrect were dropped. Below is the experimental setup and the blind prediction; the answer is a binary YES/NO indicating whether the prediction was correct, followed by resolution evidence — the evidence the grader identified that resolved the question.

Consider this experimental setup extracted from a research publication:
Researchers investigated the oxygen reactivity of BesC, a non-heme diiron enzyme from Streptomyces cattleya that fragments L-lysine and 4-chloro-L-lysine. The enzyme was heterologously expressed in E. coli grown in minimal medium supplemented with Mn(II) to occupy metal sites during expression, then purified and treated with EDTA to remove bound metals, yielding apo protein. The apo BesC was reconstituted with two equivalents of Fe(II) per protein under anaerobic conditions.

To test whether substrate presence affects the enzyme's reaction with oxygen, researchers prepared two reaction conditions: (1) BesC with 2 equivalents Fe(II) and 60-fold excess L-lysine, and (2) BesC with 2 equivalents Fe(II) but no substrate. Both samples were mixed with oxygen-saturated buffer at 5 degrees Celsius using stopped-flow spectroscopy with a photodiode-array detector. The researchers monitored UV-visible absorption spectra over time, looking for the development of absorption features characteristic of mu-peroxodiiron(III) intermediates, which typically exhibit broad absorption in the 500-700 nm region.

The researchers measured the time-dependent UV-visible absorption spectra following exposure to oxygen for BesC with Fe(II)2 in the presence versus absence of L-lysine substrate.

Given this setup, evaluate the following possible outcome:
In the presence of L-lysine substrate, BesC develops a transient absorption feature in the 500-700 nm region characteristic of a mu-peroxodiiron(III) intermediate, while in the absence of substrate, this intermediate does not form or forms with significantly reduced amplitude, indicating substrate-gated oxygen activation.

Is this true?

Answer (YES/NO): YES